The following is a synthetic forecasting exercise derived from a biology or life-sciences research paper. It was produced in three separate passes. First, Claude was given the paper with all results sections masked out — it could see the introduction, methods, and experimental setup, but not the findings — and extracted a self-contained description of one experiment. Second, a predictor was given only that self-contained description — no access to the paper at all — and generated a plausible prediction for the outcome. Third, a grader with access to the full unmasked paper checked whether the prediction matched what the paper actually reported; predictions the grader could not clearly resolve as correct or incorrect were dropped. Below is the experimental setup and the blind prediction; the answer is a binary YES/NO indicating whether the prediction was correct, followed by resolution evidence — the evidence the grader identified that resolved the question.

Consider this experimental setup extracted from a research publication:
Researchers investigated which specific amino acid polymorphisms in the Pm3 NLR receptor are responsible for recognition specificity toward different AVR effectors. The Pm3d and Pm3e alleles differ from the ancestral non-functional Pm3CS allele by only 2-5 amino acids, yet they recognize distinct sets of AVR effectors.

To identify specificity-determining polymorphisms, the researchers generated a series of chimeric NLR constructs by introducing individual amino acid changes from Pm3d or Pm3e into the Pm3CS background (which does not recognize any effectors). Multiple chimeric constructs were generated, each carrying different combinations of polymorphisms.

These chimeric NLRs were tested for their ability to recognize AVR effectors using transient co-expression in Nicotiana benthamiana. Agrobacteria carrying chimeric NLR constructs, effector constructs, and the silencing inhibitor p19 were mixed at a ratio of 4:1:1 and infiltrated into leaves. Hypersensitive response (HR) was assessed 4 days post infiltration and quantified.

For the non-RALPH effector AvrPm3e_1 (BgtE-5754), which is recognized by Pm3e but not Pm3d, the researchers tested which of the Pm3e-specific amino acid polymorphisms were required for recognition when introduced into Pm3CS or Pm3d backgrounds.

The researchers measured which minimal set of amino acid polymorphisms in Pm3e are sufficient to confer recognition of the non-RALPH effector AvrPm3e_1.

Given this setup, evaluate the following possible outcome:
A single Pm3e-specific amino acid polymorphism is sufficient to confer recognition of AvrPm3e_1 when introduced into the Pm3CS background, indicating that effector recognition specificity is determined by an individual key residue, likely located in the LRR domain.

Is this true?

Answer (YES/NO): YES